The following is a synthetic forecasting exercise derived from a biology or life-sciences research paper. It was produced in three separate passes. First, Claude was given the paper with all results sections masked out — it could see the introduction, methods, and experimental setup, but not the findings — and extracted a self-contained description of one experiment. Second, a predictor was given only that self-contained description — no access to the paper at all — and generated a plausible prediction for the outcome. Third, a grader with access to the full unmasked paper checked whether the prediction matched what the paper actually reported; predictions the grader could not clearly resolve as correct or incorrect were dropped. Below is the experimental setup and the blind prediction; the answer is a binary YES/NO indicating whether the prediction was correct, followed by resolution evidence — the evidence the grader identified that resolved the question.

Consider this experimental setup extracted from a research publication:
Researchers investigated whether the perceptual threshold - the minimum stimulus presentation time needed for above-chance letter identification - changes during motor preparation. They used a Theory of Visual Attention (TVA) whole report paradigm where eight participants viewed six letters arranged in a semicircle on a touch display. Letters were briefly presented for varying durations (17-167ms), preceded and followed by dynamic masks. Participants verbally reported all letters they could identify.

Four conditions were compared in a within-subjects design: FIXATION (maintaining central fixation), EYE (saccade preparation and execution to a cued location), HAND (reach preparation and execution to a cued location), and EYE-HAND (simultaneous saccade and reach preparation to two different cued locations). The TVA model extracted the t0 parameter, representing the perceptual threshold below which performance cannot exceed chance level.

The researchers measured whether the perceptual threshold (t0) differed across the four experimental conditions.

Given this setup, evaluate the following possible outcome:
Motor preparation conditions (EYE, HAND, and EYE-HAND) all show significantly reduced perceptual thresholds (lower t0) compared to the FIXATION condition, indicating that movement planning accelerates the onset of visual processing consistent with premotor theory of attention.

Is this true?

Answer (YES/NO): NO